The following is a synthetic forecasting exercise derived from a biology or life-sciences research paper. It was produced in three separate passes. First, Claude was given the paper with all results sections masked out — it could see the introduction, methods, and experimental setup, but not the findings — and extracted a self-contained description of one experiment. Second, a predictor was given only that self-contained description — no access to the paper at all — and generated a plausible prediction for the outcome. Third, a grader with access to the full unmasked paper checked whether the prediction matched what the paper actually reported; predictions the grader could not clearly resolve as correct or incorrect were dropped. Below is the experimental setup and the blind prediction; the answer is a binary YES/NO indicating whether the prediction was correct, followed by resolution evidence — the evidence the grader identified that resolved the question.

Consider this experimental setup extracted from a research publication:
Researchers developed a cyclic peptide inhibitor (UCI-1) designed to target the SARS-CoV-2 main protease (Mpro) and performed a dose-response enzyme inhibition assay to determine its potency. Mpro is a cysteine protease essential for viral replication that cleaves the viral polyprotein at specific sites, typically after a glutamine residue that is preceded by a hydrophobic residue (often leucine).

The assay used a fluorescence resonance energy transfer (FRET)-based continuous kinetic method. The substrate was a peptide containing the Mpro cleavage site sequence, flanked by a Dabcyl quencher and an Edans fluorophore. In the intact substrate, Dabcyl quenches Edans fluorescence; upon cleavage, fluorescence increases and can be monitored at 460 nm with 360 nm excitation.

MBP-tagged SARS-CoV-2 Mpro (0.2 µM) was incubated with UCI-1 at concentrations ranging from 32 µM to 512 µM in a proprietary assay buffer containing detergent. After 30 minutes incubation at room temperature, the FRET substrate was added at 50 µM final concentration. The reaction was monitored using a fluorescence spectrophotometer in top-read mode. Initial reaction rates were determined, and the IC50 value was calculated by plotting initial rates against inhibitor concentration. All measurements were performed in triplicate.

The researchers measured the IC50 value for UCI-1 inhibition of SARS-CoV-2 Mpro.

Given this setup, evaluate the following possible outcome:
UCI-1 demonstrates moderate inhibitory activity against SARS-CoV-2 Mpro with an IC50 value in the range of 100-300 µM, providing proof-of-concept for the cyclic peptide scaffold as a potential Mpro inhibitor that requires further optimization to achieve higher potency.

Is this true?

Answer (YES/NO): YES